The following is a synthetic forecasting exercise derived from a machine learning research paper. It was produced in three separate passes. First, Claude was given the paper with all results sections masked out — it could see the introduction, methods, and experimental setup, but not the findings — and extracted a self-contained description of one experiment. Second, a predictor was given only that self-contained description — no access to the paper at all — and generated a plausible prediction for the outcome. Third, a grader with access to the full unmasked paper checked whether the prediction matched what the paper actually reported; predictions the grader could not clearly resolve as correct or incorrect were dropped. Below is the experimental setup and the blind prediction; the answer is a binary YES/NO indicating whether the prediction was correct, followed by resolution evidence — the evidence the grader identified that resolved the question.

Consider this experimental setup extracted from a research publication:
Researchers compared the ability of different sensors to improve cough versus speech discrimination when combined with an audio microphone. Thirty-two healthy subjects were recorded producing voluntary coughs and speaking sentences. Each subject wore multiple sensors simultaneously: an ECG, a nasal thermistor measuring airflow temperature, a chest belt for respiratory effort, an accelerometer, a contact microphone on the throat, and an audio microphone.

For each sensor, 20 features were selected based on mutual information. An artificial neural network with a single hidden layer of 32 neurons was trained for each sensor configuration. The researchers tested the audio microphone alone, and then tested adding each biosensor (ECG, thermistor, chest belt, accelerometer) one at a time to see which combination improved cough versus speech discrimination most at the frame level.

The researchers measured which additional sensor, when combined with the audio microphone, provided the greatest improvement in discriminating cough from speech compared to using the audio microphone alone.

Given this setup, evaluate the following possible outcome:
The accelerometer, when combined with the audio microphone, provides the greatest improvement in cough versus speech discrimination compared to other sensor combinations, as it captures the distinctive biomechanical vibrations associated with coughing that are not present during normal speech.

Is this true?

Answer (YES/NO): YES